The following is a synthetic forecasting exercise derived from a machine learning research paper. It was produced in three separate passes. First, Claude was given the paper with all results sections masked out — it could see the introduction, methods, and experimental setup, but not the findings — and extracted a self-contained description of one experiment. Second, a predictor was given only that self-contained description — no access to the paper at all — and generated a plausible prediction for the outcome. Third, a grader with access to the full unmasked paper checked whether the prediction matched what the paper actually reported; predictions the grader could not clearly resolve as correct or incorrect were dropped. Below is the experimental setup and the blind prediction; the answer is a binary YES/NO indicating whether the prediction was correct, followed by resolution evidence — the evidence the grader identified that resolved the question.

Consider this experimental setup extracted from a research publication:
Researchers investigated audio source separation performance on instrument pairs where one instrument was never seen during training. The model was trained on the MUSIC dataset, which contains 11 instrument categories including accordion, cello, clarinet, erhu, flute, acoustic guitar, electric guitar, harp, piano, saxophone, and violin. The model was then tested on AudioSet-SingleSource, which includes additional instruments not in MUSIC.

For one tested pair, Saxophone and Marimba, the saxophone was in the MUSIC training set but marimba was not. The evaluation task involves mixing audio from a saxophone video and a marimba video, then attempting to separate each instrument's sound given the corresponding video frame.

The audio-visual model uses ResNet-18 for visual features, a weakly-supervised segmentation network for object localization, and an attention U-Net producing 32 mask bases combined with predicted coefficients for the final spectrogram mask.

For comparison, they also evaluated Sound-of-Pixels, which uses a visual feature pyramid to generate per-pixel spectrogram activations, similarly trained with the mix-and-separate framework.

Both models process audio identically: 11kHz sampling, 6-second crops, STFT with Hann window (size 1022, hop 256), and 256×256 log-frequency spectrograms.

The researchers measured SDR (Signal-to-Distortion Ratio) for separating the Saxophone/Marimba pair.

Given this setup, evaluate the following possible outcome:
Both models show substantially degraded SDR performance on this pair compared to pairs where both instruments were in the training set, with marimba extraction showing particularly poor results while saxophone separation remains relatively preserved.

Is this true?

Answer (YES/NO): NO